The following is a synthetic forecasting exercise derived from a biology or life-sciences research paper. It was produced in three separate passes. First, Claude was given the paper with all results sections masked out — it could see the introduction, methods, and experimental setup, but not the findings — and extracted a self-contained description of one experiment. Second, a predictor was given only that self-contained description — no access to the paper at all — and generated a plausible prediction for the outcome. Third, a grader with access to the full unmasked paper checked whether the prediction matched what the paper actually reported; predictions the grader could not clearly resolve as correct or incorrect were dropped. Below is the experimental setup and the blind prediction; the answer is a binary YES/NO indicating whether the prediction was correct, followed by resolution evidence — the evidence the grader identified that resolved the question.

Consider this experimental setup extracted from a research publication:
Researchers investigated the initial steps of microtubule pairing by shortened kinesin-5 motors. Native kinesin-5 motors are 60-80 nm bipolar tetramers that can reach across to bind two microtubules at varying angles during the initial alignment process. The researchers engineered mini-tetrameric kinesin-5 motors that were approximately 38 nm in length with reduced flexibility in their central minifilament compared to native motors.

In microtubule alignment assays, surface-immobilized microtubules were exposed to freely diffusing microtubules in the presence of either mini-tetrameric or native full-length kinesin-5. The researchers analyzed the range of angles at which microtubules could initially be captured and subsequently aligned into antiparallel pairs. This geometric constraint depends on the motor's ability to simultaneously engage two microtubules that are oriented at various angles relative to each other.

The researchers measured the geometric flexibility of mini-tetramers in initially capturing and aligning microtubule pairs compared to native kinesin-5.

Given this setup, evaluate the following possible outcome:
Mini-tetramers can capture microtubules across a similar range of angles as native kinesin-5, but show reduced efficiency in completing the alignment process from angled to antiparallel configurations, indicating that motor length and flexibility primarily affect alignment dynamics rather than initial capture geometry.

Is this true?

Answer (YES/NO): NO